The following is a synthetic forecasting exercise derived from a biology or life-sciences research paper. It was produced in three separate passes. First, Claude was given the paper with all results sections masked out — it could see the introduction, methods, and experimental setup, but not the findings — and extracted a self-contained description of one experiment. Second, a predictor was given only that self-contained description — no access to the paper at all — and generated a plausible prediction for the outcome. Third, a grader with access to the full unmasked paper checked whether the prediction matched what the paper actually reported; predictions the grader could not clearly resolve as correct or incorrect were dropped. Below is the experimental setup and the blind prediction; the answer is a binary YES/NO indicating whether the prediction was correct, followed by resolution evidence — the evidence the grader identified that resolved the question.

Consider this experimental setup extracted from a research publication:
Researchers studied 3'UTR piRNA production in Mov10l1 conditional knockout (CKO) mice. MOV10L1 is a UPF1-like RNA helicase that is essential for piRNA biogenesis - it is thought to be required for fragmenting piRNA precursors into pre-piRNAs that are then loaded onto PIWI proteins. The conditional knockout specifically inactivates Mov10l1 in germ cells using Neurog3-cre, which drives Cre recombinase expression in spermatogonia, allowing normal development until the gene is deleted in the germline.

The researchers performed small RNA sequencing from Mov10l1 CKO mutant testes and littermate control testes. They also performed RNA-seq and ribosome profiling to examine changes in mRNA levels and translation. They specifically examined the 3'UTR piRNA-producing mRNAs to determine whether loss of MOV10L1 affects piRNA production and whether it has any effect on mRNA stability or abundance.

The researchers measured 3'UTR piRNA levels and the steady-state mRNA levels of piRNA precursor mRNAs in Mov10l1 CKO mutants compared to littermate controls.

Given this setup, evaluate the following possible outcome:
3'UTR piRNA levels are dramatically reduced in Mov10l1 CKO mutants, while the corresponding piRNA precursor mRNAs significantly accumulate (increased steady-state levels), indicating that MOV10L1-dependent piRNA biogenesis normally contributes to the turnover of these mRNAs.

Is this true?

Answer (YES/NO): YES